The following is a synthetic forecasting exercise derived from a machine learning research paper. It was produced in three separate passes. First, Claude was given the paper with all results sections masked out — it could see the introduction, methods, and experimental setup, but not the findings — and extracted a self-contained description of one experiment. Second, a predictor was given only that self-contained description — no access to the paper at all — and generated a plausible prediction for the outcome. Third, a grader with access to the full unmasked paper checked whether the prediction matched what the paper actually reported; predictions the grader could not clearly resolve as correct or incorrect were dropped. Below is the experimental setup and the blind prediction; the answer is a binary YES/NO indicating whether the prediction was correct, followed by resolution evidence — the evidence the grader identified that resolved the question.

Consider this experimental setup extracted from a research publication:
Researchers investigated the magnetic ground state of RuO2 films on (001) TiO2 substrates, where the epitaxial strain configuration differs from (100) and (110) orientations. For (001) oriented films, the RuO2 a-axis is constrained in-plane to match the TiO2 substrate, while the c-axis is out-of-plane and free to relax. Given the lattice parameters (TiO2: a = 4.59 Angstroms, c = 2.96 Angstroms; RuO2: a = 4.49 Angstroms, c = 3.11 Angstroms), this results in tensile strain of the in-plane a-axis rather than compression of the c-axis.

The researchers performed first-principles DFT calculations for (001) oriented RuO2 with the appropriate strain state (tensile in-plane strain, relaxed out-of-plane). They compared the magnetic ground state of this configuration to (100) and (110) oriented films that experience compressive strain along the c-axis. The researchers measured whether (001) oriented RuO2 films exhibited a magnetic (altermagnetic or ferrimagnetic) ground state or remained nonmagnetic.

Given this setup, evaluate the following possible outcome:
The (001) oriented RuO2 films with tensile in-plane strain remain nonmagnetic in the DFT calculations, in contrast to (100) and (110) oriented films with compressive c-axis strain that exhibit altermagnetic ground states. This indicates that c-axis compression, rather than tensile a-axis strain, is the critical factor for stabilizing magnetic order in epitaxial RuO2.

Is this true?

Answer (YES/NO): YES